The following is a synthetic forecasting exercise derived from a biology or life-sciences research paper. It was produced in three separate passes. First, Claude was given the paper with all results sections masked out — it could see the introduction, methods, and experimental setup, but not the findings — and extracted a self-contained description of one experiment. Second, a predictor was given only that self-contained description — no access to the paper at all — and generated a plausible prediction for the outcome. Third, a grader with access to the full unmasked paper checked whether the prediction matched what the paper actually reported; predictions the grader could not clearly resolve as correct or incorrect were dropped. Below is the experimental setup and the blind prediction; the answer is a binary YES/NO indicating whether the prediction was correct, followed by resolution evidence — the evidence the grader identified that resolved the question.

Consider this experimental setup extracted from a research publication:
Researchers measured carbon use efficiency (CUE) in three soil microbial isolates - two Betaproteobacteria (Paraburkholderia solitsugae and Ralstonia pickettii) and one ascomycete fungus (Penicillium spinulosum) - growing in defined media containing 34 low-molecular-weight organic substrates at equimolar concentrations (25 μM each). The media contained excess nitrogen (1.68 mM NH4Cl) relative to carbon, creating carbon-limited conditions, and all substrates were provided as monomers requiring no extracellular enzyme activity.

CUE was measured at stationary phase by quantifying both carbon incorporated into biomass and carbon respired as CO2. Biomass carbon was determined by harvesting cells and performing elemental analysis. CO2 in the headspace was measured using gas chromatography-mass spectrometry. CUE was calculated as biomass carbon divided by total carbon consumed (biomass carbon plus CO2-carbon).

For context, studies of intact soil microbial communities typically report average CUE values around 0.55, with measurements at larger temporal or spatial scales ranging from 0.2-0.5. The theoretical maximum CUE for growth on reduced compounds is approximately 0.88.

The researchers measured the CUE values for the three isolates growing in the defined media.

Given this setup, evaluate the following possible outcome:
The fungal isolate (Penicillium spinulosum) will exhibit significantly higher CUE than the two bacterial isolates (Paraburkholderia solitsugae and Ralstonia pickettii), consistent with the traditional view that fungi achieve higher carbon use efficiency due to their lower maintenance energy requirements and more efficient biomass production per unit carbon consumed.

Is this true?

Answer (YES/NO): NO